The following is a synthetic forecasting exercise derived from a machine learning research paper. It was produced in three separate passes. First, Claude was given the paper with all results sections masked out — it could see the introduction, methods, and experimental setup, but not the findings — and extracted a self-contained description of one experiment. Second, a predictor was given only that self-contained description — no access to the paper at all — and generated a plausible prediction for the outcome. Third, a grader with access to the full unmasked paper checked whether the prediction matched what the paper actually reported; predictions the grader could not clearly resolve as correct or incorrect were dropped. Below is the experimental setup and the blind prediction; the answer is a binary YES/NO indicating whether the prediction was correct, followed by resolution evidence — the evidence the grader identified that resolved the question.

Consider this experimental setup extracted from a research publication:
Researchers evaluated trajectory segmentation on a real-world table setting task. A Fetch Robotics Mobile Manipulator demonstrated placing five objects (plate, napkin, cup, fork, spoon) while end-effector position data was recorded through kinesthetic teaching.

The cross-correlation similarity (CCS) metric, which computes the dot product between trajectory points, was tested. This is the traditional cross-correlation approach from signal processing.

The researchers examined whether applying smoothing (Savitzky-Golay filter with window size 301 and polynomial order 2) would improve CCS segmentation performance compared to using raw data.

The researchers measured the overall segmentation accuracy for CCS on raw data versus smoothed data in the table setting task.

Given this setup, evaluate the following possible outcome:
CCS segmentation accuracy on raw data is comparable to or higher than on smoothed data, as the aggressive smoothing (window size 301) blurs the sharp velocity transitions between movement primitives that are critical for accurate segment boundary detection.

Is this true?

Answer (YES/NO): YES